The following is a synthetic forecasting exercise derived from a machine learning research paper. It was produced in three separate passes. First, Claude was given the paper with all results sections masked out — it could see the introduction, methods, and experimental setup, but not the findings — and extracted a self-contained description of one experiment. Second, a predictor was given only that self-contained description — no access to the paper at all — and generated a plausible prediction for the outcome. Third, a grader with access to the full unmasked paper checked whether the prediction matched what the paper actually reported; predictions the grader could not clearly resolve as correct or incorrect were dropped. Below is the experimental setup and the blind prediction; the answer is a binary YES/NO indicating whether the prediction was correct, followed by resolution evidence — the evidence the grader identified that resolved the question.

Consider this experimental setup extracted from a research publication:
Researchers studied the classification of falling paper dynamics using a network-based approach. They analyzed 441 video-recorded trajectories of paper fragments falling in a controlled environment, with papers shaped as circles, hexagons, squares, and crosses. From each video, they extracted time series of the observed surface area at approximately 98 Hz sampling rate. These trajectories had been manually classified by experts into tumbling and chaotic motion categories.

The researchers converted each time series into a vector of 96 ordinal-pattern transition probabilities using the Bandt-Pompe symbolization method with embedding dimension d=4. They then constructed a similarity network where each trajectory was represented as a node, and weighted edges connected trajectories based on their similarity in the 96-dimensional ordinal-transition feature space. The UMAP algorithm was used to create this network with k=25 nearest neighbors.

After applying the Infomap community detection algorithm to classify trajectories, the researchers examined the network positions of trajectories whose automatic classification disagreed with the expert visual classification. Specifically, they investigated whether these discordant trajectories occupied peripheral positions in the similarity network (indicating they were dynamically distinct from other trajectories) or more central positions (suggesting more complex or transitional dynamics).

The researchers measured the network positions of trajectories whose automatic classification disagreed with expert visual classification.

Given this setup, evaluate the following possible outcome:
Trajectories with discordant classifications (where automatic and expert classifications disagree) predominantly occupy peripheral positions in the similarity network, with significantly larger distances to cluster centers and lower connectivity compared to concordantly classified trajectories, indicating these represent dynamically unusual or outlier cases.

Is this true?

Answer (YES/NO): NO